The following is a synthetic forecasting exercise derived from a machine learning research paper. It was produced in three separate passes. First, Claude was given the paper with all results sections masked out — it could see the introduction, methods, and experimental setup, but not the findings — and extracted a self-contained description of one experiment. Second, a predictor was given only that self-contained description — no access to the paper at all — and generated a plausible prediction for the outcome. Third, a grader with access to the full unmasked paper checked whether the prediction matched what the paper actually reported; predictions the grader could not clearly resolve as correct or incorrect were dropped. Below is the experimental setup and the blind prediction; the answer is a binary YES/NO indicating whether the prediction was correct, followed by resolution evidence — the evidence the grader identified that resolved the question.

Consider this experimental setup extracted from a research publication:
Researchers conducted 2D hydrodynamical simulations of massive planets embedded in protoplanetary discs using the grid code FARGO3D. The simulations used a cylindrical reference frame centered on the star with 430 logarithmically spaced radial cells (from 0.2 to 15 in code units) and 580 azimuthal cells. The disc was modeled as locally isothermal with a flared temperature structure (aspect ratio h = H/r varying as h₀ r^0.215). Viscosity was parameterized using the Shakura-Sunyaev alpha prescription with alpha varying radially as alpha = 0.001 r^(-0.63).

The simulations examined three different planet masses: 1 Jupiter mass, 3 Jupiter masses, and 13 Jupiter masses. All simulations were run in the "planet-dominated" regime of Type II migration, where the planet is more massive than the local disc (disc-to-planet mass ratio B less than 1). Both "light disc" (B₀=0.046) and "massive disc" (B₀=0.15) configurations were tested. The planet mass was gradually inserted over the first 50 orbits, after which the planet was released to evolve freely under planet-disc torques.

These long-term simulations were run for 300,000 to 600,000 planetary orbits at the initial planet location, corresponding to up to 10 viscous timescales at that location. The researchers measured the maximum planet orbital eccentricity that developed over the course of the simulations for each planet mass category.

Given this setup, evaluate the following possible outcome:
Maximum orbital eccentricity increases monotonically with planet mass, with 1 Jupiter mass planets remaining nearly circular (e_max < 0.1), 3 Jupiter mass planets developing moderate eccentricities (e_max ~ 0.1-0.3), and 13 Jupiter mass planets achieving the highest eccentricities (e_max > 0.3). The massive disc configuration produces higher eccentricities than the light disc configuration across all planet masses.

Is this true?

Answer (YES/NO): NO